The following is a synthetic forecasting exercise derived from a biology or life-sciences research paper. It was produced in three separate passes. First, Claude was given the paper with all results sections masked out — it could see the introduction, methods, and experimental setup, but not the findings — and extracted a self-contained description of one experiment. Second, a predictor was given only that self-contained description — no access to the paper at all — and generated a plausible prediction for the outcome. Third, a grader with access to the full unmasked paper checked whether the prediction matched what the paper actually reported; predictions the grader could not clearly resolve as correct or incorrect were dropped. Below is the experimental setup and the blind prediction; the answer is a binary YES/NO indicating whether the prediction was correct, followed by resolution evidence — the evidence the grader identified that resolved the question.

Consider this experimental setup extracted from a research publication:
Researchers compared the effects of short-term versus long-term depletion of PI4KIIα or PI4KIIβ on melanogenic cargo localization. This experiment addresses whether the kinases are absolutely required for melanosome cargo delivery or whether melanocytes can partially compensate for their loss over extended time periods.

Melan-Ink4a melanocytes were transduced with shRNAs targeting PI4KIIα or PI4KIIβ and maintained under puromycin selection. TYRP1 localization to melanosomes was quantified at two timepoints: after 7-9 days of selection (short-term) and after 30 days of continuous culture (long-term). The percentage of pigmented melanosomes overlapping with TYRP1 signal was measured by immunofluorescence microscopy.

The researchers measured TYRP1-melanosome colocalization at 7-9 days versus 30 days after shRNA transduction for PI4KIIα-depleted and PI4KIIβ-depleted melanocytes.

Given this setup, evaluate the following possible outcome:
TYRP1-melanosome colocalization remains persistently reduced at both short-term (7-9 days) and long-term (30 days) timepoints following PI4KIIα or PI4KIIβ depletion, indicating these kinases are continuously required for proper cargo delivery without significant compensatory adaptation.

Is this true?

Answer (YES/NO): NO